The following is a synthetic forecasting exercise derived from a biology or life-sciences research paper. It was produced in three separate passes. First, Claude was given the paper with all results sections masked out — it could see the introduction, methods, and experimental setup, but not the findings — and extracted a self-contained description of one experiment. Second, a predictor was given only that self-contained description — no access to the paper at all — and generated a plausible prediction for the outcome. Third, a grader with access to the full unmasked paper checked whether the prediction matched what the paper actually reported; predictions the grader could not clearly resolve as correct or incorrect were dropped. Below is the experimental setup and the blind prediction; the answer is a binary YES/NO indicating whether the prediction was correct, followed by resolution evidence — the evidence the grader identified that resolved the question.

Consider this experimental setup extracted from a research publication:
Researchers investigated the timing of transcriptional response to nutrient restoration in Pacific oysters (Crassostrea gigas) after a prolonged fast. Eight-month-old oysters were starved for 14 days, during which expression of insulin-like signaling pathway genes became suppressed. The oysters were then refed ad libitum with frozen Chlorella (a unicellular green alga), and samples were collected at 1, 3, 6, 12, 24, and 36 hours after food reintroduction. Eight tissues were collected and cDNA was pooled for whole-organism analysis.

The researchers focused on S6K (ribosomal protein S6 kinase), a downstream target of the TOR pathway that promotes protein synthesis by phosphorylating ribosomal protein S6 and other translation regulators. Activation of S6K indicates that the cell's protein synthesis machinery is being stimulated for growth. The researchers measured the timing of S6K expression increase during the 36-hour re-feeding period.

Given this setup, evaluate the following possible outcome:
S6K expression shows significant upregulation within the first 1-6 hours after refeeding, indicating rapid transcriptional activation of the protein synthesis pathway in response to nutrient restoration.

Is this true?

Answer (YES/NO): YES